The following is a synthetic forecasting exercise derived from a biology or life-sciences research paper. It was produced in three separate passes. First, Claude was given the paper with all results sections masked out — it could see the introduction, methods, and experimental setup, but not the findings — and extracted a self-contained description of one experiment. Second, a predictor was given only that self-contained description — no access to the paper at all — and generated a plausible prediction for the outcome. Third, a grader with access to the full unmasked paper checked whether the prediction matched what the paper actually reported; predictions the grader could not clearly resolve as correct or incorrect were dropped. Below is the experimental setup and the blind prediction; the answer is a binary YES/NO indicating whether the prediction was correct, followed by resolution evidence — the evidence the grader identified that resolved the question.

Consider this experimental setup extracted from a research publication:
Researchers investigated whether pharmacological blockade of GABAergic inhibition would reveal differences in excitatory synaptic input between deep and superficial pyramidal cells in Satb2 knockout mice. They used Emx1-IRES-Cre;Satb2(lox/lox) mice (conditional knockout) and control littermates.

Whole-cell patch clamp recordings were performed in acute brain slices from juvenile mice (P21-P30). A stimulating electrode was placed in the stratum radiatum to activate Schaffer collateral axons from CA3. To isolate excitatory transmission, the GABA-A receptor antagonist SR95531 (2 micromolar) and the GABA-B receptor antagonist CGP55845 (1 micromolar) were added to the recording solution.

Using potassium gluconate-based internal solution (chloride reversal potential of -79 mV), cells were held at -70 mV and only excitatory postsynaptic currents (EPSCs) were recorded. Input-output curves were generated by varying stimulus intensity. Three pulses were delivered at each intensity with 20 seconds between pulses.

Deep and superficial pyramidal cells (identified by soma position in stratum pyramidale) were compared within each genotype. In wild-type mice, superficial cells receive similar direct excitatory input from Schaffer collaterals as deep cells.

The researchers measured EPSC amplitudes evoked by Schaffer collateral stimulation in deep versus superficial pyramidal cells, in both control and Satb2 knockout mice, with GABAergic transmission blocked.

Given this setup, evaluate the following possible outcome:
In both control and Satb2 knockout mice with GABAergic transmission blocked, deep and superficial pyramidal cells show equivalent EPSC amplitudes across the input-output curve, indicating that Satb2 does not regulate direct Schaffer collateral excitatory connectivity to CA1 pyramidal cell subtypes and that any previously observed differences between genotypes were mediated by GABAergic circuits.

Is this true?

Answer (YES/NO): YES